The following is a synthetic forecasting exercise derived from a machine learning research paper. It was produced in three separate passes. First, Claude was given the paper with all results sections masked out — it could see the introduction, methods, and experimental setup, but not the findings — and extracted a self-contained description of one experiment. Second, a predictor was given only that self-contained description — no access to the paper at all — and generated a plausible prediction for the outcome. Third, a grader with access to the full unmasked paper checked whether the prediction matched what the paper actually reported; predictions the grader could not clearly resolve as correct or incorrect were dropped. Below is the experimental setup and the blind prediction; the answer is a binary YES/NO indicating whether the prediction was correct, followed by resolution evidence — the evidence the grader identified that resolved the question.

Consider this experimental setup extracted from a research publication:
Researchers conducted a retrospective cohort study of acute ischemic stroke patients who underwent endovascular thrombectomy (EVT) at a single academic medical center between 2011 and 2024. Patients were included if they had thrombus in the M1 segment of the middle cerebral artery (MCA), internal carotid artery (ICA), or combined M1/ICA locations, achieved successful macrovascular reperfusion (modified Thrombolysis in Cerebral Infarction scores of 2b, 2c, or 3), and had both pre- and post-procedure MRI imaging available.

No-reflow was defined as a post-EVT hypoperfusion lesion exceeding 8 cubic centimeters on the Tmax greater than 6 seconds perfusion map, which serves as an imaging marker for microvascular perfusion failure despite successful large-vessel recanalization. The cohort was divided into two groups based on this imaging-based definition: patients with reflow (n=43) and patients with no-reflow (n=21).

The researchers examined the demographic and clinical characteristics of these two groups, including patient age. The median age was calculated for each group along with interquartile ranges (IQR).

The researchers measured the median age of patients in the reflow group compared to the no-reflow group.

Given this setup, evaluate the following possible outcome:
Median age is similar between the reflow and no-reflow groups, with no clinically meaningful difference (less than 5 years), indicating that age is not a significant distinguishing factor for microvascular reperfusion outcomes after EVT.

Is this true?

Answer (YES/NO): NO